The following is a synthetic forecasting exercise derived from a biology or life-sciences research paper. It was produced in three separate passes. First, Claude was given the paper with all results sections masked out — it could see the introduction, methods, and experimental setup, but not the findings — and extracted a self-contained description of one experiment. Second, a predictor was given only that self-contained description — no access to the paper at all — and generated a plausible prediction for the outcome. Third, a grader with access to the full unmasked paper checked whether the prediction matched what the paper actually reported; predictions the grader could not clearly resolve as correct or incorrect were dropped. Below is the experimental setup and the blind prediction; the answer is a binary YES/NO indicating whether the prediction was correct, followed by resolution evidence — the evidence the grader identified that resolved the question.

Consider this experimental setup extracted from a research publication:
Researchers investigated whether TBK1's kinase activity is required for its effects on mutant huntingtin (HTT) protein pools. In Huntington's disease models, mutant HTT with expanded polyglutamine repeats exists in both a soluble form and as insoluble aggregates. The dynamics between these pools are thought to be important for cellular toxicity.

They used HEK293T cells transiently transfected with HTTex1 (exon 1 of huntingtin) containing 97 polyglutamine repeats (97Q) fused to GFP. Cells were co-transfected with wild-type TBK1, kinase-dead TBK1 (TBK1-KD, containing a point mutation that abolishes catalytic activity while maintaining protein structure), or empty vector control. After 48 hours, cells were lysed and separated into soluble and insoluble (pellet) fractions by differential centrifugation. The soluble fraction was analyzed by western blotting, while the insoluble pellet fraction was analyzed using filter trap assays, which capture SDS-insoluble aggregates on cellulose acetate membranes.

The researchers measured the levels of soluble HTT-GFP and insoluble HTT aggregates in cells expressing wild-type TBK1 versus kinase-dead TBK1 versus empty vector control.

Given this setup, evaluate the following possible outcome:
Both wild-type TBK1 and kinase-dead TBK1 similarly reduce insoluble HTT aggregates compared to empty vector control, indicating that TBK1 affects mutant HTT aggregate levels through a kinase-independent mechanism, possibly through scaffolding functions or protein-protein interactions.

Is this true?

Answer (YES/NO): NO